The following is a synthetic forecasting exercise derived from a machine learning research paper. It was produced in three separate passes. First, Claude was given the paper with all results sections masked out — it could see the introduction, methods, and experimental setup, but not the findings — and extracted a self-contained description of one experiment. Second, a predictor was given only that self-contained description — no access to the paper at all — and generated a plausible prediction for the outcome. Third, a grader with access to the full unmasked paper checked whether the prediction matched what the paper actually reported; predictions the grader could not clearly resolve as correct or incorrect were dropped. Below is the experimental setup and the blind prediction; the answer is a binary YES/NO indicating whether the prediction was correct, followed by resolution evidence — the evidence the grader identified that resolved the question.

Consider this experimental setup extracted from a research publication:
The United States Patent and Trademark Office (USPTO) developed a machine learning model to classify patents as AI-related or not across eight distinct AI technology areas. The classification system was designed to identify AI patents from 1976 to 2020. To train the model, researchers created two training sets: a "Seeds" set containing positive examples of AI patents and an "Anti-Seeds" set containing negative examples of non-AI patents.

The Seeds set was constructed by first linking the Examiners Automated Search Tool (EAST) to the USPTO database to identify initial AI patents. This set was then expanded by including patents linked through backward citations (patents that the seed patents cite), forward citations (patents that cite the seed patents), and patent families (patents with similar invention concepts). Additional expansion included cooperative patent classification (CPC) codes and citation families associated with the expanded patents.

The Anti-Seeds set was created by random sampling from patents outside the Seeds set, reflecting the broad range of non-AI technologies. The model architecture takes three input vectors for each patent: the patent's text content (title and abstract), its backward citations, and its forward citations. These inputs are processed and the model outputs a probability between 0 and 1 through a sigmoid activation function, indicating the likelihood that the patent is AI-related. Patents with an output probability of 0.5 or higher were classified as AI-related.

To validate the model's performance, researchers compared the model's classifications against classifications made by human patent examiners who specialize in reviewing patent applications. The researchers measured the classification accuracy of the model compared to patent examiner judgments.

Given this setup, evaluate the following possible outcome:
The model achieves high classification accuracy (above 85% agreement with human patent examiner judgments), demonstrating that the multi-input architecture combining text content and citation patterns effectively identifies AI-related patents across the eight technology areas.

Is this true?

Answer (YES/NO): YES